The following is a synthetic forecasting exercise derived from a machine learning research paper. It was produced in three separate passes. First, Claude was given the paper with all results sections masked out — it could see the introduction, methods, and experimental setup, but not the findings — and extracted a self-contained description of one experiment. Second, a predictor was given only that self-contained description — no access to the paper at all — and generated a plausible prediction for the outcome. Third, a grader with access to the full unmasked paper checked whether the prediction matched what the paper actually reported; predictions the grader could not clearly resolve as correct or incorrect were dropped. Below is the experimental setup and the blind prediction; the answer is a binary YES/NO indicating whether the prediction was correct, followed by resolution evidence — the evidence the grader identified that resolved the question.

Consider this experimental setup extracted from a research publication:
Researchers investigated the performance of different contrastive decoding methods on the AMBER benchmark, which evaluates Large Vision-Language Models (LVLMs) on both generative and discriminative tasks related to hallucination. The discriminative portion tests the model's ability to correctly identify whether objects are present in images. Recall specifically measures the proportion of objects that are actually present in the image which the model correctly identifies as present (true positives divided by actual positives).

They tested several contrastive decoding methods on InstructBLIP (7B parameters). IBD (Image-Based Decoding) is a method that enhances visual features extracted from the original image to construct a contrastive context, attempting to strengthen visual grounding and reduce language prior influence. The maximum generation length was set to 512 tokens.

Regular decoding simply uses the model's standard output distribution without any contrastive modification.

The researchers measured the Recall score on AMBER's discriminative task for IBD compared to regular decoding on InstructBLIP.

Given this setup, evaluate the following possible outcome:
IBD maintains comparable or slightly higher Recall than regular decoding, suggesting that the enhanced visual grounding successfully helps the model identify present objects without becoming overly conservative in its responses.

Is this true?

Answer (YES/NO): NO